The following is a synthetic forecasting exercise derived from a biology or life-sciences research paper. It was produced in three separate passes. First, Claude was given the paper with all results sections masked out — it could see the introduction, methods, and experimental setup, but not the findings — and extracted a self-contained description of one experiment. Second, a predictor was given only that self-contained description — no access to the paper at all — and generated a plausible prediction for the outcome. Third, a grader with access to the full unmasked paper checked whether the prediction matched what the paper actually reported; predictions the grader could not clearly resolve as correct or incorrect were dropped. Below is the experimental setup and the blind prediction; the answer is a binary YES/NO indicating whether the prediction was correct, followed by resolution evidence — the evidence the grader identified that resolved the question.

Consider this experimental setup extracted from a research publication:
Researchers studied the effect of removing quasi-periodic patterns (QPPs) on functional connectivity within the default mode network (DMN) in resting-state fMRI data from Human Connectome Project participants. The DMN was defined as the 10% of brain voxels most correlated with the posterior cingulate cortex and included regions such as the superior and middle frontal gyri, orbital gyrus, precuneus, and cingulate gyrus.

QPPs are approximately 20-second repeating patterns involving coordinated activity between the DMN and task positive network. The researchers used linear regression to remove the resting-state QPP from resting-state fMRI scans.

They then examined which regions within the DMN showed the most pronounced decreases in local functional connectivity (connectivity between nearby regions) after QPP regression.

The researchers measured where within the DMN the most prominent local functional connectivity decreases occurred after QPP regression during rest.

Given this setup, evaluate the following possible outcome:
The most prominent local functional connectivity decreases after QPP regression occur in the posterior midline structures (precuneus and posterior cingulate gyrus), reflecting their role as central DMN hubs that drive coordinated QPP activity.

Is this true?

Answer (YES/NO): NO